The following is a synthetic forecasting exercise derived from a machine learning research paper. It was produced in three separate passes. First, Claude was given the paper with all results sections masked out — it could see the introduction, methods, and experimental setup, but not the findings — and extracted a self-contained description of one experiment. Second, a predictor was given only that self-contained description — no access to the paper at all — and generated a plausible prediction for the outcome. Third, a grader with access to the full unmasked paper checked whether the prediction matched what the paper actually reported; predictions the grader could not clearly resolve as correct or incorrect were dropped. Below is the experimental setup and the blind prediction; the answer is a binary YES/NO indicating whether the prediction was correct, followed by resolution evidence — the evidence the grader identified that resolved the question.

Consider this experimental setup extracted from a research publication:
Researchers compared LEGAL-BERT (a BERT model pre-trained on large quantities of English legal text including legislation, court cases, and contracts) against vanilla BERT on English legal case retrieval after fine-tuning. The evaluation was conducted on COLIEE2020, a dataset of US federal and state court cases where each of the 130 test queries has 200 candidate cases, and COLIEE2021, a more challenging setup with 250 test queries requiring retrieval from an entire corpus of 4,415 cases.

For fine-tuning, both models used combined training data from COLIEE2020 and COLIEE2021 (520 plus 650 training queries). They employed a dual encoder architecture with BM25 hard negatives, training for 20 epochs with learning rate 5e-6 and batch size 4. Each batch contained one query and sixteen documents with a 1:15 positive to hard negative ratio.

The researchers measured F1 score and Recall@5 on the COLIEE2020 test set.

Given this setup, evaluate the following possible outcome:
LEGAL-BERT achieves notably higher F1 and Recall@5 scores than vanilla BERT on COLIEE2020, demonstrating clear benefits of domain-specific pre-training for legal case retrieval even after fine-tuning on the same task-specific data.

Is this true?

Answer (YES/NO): NO